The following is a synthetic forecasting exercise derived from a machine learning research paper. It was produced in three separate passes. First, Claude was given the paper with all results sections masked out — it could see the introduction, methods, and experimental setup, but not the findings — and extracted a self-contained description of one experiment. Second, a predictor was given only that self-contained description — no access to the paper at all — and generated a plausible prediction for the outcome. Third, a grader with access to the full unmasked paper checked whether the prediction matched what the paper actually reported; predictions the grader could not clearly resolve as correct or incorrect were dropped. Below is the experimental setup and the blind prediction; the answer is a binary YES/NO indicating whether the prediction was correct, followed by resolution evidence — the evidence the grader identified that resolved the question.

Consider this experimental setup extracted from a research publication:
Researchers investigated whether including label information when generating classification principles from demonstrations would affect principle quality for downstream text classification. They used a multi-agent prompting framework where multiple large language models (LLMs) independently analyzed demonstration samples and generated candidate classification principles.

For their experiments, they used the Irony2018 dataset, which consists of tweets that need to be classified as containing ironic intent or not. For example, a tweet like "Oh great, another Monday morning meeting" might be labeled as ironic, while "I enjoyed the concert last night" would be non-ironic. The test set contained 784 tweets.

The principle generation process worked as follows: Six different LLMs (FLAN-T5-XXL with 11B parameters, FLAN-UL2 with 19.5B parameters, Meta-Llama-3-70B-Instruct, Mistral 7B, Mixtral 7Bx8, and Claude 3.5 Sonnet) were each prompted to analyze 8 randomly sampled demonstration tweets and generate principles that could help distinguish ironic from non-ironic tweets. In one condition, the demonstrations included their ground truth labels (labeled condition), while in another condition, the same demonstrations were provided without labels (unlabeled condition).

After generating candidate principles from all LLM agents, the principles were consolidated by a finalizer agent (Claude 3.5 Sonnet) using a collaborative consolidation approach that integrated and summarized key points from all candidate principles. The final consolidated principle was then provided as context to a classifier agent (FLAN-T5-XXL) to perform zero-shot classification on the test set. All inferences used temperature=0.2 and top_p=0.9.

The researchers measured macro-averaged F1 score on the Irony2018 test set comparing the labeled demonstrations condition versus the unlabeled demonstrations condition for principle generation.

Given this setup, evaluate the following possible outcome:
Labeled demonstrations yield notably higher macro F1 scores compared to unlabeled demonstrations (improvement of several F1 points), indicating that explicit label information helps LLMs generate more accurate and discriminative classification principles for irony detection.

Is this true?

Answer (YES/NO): NO